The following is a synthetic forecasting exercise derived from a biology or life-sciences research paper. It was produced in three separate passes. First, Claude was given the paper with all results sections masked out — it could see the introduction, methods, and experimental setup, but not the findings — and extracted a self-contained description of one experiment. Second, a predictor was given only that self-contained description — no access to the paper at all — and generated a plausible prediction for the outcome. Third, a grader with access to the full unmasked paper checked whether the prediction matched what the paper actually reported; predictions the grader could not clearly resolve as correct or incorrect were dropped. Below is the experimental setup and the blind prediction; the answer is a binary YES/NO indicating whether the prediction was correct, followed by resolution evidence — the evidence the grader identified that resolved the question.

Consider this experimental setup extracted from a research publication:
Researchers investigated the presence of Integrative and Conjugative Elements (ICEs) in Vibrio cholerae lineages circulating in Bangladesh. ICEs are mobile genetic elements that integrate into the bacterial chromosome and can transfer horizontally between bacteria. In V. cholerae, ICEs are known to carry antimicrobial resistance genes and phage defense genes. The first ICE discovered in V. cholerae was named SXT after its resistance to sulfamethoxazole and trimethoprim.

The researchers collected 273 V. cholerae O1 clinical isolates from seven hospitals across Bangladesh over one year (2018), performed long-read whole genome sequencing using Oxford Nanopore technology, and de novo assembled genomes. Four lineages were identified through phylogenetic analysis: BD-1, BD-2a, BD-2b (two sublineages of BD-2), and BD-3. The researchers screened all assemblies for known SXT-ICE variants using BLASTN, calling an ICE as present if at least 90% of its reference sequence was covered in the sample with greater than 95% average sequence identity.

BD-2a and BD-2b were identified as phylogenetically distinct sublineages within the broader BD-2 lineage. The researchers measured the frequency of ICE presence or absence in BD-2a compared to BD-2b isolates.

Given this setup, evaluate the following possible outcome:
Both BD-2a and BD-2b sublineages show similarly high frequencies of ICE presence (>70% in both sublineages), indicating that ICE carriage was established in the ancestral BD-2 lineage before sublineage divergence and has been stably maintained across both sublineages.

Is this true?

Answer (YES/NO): NO